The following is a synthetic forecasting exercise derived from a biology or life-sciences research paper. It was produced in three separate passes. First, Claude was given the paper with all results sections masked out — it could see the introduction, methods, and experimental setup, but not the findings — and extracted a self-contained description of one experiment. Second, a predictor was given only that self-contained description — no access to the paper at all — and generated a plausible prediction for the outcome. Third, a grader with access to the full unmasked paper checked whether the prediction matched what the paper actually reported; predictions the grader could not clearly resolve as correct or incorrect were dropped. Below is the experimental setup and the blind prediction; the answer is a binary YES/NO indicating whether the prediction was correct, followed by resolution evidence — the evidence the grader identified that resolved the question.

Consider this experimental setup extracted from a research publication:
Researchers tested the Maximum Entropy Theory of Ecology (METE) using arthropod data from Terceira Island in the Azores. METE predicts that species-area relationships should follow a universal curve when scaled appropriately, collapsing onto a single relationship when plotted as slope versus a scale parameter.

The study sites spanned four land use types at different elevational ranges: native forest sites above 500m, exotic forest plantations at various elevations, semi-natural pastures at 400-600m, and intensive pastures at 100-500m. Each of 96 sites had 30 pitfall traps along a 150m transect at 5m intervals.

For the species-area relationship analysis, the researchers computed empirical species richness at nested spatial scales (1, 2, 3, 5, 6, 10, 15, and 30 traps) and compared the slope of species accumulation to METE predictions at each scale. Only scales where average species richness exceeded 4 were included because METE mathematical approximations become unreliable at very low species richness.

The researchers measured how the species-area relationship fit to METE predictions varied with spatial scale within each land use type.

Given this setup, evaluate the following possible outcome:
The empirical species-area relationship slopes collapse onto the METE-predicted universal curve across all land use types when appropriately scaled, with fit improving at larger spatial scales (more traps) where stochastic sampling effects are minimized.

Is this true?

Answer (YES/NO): NO